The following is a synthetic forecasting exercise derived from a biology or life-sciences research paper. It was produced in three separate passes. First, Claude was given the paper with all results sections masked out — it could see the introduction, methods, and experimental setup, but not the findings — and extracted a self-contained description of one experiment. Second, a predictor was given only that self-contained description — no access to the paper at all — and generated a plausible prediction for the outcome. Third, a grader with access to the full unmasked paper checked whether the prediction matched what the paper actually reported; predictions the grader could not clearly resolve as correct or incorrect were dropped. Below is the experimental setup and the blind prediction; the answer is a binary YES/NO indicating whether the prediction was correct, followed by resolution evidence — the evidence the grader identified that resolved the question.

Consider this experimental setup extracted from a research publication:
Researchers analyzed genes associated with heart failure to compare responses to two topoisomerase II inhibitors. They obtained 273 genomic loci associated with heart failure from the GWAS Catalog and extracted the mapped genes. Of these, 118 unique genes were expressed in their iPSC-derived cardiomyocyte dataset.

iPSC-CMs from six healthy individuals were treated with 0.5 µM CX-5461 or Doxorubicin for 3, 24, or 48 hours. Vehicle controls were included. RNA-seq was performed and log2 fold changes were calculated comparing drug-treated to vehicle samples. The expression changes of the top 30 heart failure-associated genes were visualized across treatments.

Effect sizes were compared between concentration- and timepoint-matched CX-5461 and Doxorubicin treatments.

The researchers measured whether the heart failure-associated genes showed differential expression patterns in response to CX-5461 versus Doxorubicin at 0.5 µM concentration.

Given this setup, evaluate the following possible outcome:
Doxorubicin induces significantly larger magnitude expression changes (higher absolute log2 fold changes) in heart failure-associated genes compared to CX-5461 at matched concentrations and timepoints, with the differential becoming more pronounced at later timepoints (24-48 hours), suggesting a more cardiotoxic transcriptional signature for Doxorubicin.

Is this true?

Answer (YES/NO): NO